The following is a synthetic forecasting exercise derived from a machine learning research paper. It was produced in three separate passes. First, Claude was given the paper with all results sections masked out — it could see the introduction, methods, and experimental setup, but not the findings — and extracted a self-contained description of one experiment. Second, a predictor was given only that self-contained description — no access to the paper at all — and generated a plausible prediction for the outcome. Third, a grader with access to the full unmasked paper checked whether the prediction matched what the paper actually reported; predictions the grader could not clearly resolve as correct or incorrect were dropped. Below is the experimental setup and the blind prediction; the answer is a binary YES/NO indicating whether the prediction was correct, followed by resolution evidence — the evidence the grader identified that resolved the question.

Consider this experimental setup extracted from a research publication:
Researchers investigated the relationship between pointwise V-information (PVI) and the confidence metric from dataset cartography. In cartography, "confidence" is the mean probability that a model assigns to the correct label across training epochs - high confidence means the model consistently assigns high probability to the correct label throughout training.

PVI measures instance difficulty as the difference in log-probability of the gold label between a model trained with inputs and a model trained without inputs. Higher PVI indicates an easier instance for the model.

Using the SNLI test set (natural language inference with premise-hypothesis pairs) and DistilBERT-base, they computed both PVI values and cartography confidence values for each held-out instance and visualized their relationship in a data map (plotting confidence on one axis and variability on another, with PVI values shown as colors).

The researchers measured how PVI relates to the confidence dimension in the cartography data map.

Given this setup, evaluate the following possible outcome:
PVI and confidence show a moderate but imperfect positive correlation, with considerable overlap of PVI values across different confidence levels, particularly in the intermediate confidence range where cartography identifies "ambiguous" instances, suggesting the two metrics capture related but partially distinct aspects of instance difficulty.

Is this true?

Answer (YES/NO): NO